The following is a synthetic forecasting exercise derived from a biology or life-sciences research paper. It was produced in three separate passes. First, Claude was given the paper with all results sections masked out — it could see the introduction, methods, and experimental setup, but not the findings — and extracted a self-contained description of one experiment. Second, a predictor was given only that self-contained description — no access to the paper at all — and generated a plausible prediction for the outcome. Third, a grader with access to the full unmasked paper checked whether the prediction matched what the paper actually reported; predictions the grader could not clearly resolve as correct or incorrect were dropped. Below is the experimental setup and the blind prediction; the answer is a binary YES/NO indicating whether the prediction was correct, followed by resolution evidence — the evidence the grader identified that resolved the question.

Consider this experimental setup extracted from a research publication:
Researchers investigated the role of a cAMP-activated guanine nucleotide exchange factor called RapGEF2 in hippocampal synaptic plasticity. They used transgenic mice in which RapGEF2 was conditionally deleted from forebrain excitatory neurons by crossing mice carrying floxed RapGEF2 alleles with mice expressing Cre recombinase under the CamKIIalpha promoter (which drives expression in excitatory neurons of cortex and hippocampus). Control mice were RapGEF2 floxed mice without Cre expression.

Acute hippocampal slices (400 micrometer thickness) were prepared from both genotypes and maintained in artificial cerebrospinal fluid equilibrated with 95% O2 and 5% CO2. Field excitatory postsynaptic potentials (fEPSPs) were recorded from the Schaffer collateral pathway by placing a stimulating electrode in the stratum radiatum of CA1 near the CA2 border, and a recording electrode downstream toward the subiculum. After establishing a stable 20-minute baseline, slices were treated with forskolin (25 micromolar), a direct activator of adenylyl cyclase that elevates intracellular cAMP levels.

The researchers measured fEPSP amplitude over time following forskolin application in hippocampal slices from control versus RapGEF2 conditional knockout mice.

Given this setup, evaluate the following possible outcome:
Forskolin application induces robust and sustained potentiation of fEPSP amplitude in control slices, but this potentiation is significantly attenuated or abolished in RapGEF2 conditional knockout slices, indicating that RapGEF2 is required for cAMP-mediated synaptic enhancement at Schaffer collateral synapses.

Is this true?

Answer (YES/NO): NO